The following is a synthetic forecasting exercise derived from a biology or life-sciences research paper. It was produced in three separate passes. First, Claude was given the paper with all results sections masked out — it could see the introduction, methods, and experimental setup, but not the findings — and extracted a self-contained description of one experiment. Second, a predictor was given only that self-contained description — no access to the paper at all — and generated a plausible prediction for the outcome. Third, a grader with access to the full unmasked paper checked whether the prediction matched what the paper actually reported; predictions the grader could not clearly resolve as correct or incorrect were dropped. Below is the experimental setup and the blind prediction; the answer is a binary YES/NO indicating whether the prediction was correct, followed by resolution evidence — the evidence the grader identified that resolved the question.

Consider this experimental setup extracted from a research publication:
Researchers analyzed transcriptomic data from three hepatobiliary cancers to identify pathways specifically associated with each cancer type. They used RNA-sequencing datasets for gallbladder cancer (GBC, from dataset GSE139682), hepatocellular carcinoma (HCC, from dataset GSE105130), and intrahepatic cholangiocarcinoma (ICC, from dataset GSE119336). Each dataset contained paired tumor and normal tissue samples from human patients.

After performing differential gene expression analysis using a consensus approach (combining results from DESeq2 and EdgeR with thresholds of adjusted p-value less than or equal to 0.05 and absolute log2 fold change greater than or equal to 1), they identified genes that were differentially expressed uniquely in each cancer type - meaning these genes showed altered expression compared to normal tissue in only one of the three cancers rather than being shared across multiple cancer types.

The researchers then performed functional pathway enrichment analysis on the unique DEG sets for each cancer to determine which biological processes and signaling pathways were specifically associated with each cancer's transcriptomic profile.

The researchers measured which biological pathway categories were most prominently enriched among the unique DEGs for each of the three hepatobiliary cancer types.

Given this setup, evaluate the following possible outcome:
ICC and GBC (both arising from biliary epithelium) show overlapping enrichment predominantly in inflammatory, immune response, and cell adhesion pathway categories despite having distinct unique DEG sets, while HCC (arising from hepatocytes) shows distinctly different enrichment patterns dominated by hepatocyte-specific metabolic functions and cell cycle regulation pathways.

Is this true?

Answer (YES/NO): NO